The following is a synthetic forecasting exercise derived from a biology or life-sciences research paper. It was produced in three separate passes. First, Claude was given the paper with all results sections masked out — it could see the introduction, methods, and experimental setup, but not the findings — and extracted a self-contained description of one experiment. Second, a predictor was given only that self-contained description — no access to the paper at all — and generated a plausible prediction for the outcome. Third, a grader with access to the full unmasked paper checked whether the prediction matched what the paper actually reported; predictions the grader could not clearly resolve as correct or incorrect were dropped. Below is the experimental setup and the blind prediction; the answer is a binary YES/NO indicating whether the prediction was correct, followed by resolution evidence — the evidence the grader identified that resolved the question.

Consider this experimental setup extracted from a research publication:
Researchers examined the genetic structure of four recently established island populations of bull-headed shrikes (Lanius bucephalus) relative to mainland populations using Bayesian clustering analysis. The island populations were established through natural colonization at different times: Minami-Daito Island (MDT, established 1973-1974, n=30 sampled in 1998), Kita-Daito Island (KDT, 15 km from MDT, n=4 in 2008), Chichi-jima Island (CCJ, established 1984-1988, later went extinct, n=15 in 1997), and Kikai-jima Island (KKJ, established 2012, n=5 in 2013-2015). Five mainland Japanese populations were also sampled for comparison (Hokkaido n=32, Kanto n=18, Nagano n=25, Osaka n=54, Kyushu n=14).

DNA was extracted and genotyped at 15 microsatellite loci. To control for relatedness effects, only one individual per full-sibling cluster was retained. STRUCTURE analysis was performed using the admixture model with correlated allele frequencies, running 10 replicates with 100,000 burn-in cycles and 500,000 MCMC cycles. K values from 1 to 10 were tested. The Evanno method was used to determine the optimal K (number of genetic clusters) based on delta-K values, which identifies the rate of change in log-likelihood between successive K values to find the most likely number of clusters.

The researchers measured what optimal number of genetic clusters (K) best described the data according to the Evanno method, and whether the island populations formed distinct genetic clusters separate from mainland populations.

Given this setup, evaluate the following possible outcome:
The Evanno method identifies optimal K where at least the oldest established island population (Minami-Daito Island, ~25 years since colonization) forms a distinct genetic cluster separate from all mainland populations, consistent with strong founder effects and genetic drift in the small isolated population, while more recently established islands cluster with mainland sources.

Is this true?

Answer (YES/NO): NO